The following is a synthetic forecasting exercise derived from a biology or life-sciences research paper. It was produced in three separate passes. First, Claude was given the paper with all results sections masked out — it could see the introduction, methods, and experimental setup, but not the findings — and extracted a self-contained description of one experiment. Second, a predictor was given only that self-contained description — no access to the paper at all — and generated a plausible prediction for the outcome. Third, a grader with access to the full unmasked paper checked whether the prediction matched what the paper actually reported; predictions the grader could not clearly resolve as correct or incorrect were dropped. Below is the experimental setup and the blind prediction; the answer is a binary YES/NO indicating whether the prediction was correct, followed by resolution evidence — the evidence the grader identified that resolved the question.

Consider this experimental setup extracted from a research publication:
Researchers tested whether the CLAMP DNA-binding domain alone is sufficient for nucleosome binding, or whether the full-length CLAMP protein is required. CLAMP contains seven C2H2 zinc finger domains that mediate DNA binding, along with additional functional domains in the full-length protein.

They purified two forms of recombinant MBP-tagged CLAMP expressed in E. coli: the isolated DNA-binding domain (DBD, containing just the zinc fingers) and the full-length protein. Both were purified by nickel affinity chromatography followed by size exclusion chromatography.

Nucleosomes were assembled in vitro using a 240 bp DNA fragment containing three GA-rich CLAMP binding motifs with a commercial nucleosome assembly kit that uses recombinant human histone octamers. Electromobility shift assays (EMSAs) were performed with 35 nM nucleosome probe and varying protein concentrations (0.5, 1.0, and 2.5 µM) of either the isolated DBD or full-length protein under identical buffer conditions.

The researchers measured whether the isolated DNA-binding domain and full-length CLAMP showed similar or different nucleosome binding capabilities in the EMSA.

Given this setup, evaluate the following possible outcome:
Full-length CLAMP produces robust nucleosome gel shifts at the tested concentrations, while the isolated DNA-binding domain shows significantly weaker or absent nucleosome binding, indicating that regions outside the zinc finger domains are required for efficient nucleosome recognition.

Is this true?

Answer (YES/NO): NO